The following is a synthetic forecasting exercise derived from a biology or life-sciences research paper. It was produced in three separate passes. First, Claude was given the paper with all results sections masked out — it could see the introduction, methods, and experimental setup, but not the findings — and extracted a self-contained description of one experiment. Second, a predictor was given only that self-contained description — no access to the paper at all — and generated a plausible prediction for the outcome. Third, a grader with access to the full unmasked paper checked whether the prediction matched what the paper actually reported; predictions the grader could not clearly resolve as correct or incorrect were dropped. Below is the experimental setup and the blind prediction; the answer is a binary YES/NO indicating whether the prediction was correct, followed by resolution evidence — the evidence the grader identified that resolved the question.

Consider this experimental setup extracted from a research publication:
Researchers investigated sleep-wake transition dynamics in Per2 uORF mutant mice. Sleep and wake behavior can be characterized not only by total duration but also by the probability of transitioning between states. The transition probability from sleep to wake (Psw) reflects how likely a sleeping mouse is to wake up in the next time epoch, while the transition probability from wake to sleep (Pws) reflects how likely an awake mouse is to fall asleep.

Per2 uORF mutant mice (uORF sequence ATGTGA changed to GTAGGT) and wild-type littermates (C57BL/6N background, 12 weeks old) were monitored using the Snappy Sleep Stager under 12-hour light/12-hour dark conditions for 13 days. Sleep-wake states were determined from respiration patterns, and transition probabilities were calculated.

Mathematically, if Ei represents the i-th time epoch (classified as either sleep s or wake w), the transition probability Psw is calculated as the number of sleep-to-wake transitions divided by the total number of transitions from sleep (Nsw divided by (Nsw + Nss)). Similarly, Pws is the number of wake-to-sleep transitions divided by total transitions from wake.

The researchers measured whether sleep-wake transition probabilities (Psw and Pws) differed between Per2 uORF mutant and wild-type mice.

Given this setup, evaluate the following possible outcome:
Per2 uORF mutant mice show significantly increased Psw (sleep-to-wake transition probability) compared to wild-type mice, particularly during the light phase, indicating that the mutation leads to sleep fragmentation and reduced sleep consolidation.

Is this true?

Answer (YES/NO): NO